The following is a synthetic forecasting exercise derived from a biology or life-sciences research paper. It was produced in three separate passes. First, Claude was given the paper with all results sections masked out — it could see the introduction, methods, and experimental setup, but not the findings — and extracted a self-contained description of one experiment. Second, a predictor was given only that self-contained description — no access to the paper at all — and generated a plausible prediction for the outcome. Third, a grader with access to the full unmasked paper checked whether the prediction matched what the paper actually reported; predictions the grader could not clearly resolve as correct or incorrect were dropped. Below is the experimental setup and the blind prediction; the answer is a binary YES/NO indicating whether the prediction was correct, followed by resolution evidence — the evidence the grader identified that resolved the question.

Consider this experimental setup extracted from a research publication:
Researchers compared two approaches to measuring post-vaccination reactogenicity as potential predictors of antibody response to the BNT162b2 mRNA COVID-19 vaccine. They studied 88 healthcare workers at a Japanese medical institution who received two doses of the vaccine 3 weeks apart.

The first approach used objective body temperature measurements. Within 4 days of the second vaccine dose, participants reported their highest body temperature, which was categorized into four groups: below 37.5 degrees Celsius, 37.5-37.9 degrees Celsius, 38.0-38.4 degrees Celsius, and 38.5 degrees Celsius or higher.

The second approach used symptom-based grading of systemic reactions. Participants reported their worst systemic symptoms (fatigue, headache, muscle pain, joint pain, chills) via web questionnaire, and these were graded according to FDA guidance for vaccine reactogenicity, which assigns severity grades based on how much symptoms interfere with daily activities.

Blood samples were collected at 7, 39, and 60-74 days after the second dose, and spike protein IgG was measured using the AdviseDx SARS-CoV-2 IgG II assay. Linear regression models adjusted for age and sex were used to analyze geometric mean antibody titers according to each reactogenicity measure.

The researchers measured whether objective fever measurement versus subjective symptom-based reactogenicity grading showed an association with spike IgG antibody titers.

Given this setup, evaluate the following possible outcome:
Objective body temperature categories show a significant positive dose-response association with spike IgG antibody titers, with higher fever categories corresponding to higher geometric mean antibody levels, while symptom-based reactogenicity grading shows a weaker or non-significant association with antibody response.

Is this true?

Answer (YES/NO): YES